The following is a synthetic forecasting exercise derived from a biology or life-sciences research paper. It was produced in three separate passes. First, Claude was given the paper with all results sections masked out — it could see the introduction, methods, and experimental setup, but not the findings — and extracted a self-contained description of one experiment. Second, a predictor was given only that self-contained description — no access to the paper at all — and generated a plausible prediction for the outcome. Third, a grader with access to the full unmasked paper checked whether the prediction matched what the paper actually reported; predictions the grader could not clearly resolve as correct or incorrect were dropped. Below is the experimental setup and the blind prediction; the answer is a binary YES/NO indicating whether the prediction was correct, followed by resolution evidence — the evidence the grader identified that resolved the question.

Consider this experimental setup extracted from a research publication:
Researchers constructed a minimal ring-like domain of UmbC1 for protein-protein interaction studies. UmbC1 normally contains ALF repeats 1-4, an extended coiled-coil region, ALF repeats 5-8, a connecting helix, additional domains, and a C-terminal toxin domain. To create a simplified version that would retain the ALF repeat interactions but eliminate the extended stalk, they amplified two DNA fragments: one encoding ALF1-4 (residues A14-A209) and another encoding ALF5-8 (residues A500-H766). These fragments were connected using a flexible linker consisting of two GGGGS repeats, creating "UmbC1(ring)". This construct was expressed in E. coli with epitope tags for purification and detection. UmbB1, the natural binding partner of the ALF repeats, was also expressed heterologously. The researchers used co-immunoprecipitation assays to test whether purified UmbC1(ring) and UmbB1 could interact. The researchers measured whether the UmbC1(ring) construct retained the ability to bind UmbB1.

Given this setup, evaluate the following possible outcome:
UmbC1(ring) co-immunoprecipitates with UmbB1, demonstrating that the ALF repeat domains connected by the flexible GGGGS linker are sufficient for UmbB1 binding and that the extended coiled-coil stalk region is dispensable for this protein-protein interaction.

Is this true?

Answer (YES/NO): YES